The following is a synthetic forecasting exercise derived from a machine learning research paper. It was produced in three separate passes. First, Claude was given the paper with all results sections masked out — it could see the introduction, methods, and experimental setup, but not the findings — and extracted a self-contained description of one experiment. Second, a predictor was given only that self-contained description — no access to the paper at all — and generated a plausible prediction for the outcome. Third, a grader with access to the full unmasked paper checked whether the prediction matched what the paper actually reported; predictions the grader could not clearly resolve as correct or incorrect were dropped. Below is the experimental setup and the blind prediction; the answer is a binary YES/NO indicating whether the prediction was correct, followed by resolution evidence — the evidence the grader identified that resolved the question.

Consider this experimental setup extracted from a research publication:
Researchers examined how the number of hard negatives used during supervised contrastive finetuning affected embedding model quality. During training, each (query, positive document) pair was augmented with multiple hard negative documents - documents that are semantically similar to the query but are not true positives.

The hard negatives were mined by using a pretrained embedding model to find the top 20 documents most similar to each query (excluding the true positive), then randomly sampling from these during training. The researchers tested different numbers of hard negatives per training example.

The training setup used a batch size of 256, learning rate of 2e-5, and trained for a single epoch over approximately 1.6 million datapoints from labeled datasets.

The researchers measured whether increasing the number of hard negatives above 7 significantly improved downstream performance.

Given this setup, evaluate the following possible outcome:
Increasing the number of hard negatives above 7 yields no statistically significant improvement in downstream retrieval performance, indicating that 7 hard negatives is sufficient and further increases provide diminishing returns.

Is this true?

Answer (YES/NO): YES